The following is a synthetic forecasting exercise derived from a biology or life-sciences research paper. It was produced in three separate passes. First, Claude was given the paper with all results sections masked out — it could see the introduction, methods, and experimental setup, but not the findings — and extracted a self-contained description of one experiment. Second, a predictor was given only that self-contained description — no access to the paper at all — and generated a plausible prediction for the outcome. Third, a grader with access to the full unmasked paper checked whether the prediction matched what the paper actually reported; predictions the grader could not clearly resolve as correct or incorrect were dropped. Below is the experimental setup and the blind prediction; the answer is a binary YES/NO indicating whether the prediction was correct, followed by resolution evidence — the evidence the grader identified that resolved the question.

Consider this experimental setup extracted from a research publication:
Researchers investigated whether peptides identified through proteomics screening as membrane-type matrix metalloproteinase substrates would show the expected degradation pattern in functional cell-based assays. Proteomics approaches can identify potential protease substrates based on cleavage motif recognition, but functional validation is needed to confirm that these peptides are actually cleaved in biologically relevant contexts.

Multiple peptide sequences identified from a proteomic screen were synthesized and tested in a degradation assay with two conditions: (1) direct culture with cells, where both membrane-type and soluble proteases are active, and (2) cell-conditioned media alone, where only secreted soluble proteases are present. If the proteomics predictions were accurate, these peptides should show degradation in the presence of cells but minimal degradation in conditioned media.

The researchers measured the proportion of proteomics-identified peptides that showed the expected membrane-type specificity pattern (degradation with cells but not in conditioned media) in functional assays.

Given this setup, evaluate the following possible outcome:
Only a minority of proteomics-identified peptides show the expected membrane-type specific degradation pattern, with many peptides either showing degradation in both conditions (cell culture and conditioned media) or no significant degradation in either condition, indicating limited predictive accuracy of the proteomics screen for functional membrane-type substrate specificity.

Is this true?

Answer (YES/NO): YES